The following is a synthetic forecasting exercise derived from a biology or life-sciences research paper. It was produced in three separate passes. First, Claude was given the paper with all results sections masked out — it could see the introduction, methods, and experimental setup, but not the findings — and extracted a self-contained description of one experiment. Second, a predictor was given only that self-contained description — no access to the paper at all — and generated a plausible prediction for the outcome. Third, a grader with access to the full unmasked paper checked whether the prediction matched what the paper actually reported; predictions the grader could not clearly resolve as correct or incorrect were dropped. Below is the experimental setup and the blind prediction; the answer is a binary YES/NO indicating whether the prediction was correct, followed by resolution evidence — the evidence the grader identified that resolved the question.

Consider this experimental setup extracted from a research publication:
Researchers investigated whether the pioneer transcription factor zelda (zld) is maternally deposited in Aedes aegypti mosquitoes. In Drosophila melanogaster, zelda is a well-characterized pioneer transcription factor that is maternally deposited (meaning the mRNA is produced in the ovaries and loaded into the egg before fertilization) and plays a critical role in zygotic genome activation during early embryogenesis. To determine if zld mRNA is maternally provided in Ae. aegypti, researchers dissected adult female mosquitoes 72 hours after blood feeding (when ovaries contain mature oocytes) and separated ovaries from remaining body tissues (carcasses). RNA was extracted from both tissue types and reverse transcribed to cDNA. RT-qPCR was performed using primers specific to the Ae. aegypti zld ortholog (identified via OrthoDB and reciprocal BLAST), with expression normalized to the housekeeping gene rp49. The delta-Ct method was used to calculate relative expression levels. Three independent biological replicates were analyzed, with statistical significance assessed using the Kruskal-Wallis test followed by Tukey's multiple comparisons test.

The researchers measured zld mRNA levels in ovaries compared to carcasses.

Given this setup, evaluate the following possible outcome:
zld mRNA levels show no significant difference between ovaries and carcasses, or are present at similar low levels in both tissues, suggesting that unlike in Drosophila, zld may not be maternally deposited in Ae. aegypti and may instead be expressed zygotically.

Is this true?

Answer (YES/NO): YES